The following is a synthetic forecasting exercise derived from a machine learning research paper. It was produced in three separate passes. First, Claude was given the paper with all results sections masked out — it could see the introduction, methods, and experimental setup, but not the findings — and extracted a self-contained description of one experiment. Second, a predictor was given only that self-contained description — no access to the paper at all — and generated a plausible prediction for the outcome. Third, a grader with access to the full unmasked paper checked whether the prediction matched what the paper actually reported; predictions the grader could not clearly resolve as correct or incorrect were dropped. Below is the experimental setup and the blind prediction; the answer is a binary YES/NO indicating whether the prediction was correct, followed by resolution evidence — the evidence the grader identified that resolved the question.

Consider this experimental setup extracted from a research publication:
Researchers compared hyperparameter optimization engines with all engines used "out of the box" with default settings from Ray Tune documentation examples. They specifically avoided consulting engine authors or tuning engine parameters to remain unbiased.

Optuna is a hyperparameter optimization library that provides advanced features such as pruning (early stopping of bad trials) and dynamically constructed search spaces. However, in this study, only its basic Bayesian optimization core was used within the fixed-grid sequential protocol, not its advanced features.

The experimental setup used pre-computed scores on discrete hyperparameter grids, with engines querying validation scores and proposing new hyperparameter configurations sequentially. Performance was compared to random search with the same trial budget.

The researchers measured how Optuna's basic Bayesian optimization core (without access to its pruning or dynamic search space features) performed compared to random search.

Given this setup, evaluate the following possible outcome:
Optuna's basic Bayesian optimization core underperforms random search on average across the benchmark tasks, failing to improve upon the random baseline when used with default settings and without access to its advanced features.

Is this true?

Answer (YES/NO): NO